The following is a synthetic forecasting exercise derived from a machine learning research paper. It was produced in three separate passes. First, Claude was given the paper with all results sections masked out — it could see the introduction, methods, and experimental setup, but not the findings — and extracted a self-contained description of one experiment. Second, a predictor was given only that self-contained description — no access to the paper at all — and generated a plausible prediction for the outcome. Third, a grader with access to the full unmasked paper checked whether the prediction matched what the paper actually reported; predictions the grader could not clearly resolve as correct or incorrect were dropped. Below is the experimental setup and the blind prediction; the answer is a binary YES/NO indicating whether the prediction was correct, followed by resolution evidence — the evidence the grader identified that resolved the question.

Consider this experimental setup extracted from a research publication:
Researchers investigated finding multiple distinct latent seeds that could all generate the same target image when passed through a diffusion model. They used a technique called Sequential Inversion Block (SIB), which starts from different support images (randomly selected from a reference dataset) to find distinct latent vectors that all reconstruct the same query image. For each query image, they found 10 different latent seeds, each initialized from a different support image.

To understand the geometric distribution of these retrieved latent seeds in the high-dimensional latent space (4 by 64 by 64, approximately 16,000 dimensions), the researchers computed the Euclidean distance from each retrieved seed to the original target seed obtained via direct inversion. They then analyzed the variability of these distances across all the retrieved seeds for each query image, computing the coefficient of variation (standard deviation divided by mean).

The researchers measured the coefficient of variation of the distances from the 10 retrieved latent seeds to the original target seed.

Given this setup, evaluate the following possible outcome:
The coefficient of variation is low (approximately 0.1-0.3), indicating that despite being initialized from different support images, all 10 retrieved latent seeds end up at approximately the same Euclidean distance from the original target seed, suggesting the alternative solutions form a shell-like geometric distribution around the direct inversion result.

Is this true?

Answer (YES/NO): NO